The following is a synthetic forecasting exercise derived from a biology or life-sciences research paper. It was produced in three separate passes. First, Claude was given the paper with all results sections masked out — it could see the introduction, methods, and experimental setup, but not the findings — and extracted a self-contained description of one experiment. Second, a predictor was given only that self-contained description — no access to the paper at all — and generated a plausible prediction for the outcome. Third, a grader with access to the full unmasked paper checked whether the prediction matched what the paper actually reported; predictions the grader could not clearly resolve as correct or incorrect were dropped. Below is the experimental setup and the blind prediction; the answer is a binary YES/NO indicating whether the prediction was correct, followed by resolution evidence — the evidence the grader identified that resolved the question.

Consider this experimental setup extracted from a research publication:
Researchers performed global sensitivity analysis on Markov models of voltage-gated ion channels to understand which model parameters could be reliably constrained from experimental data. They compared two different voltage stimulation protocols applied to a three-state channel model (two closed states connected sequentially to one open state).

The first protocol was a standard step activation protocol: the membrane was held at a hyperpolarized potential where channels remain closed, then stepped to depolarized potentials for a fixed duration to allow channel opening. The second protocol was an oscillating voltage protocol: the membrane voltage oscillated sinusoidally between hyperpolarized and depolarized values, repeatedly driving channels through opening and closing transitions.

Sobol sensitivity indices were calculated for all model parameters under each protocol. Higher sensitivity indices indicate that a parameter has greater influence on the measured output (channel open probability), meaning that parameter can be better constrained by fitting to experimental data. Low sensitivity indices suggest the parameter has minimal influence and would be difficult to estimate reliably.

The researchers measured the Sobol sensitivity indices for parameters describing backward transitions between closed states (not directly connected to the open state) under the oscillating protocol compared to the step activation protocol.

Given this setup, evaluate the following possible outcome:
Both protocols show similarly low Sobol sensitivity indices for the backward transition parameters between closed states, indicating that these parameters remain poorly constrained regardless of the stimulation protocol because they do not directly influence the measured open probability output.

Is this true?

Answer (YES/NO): YES